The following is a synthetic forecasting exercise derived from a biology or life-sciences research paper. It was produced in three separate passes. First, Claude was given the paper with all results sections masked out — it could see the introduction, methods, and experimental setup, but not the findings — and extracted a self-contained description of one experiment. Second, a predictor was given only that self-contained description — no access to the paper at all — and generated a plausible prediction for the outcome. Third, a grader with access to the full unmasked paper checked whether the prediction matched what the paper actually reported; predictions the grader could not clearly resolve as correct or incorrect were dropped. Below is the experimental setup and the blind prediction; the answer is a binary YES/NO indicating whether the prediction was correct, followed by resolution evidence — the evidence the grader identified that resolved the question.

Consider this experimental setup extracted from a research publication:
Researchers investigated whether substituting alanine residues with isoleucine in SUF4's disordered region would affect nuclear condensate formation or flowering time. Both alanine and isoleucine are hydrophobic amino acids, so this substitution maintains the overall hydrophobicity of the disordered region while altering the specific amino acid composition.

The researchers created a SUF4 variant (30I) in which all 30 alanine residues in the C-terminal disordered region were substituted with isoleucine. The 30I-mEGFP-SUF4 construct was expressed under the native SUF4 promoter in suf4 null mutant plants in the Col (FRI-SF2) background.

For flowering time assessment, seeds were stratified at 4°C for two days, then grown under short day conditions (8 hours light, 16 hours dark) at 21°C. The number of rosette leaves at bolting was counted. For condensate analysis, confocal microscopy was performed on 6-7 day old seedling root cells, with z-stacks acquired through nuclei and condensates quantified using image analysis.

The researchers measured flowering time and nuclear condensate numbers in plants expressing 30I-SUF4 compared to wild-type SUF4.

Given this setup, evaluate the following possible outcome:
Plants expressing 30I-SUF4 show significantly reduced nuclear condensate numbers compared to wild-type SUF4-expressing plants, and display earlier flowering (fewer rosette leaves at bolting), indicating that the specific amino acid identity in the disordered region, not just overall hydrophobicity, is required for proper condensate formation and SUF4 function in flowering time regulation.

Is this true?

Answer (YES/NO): NO